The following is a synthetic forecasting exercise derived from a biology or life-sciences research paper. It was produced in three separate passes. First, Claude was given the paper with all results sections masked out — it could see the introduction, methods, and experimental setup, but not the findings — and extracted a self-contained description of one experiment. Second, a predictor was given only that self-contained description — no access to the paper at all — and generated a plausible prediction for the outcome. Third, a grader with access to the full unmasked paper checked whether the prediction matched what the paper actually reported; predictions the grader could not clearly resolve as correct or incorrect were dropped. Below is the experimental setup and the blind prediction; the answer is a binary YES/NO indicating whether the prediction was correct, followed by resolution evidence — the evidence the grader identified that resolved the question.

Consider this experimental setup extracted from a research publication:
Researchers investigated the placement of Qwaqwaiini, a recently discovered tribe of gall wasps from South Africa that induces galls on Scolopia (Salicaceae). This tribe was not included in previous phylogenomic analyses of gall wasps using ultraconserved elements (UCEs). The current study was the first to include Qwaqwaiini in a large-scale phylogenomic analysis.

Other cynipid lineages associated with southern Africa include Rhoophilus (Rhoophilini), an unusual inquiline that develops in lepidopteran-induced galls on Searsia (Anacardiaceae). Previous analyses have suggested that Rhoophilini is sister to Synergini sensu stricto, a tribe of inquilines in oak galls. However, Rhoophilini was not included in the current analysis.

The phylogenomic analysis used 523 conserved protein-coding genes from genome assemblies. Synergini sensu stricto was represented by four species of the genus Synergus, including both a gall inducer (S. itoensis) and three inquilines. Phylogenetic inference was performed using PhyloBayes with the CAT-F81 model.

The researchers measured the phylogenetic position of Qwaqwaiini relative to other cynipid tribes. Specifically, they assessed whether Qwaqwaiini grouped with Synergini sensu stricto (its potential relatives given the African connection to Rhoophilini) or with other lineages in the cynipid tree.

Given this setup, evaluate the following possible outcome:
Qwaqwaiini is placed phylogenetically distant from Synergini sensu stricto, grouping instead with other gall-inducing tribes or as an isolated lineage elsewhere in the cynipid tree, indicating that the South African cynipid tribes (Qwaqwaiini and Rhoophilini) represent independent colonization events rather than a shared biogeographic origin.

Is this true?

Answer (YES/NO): NO